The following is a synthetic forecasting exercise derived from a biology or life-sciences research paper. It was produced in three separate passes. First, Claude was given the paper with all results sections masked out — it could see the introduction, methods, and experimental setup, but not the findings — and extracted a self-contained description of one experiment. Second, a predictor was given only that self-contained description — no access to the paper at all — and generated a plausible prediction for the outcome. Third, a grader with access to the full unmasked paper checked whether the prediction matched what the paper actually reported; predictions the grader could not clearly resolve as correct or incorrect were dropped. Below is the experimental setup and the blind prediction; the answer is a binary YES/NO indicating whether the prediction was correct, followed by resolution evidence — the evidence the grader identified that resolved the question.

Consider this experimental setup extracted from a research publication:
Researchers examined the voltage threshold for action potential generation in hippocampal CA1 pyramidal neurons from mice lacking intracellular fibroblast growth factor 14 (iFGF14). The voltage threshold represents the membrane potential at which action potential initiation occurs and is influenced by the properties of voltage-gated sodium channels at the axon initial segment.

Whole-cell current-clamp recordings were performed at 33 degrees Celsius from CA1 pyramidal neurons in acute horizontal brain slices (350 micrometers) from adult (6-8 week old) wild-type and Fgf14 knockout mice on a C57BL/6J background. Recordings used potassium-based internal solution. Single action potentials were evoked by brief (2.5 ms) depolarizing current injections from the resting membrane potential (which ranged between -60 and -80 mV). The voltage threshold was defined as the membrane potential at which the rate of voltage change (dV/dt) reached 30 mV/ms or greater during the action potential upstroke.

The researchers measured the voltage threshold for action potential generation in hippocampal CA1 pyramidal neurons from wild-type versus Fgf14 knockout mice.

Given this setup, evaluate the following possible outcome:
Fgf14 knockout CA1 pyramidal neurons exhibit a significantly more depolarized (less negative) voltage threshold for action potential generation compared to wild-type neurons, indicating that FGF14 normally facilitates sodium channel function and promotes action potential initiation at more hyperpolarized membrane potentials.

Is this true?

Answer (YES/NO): YES